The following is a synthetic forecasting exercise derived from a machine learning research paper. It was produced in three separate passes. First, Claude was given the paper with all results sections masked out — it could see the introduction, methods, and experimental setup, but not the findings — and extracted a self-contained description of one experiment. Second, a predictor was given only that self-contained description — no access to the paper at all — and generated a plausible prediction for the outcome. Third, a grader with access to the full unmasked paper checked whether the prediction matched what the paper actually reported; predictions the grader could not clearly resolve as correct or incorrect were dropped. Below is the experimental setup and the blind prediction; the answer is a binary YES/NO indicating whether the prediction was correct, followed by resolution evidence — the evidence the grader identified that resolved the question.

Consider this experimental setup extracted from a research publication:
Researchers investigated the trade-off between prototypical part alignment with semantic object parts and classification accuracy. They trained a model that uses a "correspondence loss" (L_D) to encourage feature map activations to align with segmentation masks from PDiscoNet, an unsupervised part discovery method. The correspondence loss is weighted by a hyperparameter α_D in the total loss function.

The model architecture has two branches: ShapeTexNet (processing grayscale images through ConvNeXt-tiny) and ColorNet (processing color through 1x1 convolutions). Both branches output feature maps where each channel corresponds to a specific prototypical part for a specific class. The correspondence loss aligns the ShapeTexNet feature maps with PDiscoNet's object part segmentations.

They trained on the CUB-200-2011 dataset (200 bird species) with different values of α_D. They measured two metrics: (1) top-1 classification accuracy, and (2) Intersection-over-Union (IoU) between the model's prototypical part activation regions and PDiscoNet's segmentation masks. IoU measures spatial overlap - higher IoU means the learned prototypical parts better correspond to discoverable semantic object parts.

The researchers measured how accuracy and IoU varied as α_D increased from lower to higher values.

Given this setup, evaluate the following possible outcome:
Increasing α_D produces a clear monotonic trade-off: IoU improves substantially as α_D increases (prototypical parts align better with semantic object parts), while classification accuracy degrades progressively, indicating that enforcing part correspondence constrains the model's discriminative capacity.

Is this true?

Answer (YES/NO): NO